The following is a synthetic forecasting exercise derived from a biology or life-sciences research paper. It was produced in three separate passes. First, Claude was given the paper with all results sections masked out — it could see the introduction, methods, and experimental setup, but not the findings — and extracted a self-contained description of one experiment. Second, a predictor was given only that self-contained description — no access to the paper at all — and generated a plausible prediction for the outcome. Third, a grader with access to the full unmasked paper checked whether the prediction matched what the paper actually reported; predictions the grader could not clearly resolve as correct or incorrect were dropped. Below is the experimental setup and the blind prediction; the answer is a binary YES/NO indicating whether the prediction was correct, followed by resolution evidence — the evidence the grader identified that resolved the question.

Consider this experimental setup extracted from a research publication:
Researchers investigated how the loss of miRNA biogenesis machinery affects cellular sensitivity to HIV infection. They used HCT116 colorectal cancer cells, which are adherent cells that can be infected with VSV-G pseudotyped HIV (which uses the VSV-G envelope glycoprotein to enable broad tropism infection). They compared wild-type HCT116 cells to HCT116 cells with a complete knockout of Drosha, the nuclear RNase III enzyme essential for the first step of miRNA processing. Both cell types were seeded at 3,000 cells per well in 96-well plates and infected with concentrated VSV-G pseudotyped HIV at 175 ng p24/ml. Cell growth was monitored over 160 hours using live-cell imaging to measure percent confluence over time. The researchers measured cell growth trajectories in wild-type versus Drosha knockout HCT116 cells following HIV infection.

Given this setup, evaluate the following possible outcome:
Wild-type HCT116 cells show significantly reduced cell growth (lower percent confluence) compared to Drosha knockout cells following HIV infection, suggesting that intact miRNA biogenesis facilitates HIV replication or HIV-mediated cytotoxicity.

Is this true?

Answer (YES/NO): NO